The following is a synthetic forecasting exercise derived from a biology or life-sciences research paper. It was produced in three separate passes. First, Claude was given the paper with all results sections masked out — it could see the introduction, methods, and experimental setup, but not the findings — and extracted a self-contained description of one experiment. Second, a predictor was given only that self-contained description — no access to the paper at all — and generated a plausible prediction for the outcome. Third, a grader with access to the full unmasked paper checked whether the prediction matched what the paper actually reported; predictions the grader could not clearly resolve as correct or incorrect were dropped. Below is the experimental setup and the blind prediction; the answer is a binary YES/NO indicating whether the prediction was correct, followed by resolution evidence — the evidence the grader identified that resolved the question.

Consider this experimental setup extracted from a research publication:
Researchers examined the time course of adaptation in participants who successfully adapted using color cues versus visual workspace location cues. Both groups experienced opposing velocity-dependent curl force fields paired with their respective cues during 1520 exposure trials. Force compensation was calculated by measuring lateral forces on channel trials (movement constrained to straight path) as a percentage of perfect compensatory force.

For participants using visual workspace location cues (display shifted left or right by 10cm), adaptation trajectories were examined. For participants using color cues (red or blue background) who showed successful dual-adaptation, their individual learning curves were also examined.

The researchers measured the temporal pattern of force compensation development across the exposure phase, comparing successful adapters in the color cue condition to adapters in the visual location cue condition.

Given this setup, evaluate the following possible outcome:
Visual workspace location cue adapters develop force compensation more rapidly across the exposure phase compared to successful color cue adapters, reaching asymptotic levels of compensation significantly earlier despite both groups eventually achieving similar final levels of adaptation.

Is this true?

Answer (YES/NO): NO